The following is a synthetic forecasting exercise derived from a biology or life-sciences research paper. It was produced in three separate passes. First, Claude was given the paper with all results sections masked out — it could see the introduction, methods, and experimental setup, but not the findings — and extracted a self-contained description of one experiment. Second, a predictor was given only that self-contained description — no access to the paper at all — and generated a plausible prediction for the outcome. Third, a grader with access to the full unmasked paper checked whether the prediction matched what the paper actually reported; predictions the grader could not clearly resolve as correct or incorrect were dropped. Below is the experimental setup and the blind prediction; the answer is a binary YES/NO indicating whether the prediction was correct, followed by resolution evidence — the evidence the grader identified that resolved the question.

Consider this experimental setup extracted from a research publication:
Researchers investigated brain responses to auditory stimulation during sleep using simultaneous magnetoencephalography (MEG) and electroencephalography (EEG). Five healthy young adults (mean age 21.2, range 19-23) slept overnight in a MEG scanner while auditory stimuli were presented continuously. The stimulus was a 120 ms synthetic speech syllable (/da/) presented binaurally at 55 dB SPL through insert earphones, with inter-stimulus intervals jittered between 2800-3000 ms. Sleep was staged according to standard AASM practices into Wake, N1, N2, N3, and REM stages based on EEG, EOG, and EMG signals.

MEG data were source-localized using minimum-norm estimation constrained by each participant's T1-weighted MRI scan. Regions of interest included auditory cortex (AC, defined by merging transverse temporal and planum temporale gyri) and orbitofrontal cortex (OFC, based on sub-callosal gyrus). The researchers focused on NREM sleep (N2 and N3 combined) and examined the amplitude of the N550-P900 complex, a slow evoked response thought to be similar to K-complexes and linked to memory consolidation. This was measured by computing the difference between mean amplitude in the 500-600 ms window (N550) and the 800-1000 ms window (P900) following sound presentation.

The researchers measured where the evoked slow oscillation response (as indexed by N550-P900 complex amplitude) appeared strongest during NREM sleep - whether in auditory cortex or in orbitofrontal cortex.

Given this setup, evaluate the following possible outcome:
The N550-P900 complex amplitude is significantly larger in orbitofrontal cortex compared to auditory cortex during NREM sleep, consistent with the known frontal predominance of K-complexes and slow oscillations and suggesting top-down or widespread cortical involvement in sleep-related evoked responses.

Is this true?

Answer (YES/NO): YES